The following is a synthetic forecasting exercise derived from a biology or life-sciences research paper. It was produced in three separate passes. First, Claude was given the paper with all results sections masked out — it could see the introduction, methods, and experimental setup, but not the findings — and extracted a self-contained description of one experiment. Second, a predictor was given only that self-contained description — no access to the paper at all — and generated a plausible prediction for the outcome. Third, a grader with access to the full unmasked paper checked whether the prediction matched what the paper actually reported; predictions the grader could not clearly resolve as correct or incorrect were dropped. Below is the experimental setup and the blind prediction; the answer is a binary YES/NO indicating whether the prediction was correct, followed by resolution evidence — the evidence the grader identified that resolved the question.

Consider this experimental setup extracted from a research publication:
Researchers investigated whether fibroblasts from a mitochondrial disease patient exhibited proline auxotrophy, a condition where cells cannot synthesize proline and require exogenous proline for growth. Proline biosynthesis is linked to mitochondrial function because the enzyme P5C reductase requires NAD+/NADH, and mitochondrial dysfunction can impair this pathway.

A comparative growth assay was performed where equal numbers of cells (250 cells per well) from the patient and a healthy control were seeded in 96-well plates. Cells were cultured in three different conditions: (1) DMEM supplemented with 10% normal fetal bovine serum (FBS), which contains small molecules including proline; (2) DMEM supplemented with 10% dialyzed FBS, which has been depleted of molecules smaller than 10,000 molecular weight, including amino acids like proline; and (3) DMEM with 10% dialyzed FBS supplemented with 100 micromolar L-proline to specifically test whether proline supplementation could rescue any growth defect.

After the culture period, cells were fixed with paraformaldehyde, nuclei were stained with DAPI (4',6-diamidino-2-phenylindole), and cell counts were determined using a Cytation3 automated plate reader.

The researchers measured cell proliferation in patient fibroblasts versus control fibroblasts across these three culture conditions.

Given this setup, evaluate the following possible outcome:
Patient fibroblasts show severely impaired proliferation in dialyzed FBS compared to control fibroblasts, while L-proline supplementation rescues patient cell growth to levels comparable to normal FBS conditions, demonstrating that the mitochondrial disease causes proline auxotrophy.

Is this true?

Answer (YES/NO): YES